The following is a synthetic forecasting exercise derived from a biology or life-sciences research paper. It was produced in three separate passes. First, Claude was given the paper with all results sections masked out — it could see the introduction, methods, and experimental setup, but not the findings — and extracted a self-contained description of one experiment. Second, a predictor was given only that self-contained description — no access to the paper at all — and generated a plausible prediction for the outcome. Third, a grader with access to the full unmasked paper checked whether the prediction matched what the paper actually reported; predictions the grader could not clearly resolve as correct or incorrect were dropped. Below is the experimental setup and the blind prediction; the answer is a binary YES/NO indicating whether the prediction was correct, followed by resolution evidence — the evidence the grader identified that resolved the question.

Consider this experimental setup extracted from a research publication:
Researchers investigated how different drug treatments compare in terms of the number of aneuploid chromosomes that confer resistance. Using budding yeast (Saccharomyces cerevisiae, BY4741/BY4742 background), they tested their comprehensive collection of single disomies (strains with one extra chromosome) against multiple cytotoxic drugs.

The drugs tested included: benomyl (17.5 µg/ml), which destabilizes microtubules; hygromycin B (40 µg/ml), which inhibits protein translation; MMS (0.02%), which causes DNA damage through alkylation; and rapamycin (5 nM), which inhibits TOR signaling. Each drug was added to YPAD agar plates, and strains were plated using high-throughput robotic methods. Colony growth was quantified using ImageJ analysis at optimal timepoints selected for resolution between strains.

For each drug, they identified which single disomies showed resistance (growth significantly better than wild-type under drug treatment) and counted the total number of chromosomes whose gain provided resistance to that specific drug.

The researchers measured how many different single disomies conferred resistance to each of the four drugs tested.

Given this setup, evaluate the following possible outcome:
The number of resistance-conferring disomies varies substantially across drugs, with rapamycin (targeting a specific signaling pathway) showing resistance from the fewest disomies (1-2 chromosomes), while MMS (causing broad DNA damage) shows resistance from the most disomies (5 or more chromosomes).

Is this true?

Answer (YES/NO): NO